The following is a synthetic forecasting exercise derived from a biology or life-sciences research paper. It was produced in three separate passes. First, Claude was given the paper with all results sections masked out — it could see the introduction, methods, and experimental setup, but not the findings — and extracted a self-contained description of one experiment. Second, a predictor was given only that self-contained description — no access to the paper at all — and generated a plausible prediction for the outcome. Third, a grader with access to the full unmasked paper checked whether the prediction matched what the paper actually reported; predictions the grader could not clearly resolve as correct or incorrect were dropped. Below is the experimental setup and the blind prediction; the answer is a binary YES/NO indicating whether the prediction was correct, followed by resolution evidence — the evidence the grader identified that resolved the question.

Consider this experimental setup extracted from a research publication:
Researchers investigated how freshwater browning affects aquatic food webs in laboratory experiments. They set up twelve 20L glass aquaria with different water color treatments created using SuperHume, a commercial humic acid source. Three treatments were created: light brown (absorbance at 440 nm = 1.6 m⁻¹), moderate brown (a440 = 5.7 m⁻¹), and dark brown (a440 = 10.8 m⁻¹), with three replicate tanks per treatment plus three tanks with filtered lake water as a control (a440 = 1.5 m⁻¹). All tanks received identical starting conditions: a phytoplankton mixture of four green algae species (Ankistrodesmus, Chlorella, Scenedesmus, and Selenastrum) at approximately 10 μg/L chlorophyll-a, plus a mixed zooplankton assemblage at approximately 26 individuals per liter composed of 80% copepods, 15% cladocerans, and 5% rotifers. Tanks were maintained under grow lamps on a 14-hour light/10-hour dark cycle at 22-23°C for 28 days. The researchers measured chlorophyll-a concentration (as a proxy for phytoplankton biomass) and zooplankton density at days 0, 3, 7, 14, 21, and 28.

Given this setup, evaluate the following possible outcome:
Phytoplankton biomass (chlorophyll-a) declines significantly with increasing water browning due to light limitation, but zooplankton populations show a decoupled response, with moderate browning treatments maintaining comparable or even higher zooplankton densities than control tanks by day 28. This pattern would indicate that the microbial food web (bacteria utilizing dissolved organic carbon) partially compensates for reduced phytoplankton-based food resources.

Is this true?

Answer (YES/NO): NO